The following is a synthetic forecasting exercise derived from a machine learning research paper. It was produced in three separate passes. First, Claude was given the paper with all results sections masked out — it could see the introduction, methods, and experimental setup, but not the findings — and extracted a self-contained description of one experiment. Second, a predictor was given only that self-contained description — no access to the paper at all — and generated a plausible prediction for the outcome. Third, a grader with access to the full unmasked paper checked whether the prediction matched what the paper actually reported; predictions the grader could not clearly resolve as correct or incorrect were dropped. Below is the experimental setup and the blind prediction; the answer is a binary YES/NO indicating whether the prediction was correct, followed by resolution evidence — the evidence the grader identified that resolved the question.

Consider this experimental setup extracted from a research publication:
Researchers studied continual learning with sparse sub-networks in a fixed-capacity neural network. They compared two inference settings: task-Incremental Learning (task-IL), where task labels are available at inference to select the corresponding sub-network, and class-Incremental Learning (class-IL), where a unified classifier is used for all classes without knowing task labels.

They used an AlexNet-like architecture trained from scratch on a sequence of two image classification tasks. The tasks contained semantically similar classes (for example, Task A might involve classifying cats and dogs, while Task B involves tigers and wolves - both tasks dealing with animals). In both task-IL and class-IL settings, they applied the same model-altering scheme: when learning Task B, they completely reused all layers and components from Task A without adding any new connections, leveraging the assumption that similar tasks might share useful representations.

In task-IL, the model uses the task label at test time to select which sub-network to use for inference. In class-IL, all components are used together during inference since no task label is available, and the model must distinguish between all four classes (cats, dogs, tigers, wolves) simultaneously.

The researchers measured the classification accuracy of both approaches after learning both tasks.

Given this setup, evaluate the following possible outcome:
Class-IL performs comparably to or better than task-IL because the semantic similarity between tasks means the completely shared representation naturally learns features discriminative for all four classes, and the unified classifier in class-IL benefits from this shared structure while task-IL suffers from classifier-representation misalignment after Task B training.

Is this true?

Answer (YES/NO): NO